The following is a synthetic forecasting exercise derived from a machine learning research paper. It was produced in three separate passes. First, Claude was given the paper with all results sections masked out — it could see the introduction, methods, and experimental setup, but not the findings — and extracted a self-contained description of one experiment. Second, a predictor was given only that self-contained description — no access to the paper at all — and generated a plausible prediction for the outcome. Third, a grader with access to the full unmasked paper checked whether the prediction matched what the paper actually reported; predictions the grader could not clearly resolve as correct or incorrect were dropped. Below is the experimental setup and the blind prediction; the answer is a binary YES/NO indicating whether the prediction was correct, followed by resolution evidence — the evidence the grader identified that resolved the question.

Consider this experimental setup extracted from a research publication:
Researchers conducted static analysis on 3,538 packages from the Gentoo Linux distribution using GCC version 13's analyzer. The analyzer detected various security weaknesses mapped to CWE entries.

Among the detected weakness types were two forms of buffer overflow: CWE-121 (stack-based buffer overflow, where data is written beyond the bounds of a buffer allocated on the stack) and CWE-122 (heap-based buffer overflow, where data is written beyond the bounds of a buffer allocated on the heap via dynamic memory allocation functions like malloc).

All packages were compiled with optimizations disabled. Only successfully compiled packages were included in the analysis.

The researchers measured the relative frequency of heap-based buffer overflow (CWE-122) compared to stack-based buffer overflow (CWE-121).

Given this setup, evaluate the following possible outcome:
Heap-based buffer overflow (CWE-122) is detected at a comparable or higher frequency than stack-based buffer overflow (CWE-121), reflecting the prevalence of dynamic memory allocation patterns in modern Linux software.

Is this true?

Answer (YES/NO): YES